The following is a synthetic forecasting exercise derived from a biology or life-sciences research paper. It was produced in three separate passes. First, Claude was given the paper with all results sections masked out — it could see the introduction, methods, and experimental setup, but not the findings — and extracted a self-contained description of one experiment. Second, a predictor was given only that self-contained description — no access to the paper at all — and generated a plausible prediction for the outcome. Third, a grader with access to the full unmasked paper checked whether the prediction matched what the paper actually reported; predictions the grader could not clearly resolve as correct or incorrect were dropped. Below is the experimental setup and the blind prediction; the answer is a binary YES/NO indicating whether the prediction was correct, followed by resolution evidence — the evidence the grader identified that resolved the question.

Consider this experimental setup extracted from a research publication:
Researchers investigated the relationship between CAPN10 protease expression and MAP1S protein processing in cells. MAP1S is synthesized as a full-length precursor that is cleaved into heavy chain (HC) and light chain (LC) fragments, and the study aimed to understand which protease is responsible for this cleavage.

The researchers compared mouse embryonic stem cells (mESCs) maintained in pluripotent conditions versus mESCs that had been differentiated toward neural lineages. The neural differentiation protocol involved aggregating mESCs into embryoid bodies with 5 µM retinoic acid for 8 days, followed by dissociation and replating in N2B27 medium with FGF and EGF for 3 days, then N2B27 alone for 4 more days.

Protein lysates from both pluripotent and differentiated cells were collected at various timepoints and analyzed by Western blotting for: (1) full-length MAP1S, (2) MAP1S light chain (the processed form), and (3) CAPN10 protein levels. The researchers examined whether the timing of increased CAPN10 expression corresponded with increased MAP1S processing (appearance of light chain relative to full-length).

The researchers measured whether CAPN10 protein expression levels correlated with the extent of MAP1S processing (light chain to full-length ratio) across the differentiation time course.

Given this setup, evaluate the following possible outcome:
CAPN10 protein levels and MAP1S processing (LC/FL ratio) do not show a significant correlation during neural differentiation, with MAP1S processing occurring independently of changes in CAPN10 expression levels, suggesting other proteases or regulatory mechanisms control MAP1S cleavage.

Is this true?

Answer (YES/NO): NO